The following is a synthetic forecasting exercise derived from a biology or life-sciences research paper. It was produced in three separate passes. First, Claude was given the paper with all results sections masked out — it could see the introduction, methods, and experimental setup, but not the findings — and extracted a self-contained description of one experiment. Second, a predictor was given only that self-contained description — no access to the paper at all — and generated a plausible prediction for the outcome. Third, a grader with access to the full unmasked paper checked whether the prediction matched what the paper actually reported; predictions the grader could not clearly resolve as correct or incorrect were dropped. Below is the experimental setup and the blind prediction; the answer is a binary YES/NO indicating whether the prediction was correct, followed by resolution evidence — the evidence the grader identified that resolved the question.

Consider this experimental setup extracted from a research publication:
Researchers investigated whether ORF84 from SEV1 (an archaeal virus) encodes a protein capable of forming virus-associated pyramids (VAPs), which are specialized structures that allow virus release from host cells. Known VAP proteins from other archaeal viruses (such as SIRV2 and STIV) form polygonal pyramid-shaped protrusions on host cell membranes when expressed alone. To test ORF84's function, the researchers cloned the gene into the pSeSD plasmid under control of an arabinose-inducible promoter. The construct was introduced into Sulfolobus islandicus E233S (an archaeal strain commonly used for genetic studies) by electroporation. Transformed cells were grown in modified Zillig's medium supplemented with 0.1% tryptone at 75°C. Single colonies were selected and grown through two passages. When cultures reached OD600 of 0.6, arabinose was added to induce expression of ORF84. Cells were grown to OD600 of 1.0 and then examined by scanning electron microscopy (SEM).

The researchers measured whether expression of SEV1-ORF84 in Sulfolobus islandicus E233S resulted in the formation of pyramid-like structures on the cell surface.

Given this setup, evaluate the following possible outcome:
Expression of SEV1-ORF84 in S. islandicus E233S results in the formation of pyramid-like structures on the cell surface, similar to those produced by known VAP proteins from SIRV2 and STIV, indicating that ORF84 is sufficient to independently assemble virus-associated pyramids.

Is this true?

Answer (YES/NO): YES